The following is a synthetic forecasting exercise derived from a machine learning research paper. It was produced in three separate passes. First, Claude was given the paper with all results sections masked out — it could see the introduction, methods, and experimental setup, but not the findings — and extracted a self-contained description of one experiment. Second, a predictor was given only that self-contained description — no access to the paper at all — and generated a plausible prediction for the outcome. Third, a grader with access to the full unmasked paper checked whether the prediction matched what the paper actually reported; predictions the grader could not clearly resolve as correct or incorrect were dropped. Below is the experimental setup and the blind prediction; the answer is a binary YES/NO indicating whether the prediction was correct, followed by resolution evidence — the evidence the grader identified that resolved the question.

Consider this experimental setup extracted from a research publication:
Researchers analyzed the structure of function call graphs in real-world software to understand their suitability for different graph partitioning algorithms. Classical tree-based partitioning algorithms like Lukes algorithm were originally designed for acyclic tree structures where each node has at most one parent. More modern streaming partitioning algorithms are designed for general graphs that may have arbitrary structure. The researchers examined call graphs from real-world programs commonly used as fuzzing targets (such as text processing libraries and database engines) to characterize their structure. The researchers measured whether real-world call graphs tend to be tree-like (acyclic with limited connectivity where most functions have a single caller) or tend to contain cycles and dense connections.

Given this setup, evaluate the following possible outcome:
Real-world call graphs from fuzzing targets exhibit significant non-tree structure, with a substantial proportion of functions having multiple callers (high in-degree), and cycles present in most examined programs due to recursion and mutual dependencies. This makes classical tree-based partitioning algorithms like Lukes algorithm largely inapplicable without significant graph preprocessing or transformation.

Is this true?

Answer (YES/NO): YES